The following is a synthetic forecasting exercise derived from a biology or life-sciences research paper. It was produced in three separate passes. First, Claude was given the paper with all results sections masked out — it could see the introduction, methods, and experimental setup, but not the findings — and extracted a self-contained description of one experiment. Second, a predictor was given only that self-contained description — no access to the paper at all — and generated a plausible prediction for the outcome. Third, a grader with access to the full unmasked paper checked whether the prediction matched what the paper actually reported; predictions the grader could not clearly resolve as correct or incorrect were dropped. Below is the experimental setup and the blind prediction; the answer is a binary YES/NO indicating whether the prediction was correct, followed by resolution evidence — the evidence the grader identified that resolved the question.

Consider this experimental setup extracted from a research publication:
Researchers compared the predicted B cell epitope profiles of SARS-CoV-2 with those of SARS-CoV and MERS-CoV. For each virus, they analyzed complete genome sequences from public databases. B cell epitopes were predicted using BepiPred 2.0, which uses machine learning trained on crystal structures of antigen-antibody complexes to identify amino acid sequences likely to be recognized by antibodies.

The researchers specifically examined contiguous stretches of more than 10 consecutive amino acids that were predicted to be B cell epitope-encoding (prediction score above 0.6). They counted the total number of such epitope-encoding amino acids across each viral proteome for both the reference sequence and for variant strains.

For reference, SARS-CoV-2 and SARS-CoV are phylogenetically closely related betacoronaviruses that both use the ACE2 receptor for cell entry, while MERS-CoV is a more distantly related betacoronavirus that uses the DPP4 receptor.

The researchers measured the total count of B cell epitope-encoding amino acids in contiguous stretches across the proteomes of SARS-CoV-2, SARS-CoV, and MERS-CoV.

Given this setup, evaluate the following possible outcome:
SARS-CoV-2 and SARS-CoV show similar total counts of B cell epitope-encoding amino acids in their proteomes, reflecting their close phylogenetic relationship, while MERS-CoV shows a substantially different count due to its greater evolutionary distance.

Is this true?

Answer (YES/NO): NO